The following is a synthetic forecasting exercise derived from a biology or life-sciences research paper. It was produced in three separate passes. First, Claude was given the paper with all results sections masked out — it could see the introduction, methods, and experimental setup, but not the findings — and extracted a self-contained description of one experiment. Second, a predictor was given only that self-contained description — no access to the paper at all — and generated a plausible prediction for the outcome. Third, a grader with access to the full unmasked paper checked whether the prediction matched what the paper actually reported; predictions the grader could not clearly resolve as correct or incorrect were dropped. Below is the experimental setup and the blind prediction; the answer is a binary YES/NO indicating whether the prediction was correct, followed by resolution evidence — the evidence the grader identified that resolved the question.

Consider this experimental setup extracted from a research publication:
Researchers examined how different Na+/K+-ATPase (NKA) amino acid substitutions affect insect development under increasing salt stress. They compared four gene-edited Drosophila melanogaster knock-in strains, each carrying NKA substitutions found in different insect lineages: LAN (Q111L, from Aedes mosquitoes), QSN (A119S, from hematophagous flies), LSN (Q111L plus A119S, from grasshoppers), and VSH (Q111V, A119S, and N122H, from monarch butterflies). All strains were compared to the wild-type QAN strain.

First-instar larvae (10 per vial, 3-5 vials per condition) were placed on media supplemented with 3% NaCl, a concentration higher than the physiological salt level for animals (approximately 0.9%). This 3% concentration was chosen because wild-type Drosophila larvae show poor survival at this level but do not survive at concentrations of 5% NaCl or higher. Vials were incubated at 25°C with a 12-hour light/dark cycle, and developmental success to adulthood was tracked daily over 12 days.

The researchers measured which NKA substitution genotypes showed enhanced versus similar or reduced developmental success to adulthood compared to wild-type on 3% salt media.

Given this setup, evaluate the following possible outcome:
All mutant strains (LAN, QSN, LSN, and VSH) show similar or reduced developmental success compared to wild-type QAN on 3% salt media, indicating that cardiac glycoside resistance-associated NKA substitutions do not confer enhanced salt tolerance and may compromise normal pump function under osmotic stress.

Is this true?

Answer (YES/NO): NO